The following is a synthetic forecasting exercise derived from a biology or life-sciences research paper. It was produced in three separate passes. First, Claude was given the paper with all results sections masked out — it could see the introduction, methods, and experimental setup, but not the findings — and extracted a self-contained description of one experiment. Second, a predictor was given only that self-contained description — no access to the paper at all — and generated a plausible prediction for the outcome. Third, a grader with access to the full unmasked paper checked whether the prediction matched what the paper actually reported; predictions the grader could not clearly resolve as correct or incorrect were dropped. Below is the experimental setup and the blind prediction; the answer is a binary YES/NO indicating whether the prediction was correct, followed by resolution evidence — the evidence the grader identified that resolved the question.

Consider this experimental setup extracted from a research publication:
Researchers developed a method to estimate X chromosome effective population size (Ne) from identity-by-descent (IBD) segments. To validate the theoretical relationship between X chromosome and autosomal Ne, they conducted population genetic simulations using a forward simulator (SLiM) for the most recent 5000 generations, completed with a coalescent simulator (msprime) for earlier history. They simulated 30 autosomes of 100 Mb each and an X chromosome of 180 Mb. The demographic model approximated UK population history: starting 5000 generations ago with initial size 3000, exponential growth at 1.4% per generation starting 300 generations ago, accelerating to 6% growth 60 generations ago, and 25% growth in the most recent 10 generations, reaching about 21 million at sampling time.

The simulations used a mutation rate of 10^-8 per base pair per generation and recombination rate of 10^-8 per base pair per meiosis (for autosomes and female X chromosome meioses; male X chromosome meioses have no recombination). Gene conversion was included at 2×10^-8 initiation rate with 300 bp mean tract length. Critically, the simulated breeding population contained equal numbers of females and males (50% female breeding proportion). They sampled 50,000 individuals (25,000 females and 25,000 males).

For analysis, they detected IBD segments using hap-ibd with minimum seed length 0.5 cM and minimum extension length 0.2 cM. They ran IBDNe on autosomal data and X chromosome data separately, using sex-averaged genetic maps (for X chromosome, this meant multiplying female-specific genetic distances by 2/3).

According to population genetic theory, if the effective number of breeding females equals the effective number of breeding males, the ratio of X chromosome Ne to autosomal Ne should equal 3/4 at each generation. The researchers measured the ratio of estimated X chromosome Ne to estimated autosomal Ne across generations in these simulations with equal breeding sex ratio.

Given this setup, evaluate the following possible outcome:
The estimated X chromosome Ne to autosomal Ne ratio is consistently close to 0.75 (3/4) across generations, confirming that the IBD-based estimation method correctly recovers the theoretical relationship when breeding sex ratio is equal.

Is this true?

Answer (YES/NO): YES